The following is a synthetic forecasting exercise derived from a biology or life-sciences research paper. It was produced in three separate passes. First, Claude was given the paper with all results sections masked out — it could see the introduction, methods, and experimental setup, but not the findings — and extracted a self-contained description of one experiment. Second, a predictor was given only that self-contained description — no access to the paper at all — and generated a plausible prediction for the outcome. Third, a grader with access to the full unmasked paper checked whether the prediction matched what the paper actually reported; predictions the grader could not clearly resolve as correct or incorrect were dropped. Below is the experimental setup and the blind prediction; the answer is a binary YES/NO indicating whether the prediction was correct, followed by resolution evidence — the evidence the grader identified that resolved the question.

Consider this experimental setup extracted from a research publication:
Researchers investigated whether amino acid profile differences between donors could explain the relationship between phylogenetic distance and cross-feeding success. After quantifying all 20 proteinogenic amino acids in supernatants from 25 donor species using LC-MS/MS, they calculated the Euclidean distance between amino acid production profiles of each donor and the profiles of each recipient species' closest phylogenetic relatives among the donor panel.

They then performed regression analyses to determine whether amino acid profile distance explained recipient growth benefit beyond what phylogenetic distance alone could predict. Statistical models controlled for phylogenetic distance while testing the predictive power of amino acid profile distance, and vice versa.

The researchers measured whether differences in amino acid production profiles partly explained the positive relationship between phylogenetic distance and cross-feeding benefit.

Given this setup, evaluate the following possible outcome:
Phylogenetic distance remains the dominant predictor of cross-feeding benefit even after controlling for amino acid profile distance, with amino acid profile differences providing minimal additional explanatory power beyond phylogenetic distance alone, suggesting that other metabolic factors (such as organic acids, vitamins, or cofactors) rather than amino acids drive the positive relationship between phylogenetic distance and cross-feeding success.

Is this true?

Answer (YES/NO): NO